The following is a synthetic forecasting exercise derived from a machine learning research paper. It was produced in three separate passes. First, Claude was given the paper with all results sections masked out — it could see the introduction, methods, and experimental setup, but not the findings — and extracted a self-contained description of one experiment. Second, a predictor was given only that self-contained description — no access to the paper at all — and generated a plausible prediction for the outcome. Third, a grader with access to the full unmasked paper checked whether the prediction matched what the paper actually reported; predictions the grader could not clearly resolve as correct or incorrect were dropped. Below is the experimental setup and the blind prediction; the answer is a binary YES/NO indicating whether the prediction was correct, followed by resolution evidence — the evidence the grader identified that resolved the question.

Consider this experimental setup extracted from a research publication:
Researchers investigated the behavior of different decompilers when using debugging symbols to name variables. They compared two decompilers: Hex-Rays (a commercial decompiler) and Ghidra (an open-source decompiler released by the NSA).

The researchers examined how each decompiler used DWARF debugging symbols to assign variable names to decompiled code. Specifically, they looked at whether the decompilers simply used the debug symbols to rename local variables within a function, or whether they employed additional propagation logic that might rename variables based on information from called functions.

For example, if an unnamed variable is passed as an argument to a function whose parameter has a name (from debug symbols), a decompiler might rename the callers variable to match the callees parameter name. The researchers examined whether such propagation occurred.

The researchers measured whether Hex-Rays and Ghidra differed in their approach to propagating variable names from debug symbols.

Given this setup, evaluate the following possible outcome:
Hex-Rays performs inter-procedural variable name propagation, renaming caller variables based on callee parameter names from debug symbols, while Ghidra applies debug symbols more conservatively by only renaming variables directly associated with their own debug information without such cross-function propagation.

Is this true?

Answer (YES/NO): NO